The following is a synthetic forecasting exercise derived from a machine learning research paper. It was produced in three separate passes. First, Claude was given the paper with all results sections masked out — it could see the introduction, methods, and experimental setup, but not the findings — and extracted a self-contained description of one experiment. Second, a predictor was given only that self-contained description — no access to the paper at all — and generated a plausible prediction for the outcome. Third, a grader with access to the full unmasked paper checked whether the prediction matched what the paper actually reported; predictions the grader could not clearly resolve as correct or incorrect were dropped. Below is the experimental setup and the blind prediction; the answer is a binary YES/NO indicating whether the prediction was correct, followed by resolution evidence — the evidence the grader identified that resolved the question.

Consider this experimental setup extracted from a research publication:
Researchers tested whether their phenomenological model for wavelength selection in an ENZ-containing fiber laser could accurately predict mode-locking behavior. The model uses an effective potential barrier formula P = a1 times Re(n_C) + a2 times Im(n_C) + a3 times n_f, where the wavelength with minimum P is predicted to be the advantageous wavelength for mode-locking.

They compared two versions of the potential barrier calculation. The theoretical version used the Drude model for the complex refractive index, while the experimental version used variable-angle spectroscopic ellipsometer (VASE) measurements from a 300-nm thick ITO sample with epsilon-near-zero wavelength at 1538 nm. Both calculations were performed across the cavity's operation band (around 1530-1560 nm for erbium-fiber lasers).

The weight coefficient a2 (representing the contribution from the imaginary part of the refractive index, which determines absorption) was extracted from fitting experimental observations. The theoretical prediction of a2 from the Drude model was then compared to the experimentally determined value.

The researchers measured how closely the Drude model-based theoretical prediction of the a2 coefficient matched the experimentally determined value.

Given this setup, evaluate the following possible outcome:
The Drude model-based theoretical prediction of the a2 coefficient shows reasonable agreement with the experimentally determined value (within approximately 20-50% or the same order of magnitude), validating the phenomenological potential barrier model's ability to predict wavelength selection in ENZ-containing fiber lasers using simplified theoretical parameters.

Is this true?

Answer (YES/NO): YES